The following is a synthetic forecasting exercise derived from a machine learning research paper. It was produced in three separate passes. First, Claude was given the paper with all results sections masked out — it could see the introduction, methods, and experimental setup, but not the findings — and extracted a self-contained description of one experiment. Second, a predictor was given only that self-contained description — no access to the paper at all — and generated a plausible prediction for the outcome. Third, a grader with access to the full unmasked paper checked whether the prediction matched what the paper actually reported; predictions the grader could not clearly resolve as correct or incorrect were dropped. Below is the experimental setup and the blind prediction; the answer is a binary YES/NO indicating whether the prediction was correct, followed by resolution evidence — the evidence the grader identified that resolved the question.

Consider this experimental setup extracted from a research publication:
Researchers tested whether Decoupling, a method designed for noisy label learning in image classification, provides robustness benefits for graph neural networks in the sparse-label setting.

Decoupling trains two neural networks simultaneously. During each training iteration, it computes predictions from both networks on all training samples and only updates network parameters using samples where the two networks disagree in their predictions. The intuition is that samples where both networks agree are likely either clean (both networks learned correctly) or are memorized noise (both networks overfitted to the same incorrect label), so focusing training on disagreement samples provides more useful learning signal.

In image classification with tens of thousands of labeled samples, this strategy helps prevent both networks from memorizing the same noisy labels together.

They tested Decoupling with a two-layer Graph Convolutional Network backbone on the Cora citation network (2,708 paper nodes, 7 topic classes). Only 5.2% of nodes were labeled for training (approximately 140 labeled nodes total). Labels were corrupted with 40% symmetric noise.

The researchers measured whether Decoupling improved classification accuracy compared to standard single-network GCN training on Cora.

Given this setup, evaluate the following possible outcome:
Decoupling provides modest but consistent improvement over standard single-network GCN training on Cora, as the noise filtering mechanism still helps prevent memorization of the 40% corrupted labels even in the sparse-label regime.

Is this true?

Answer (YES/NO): NO